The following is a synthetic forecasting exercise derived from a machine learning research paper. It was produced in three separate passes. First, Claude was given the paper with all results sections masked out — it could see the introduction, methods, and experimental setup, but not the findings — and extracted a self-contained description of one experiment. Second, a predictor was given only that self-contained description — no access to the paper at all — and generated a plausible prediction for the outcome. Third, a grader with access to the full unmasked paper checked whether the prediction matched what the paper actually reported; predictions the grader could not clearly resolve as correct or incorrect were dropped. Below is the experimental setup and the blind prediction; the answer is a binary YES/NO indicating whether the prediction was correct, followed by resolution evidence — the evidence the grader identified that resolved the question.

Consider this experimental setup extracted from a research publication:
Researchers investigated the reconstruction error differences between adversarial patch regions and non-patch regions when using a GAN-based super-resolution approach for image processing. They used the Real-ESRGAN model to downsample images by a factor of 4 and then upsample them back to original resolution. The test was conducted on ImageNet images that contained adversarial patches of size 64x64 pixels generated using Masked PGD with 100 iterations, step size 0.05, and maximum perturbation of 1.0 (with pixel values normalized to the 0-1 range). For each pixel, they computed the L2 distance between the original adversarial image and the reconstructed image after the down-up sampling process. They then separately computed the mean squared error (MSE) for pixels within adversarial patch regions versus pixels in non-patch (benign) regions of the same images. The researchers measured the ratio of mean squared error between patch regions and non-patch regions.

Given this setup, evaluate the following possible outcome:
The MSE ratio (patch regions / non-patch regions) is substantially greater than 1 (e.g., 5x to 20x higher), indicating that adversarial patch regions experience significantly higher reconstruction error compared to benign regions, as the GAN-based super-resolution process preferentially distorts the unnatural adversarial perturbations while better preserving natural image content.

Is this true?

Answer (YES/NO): YES